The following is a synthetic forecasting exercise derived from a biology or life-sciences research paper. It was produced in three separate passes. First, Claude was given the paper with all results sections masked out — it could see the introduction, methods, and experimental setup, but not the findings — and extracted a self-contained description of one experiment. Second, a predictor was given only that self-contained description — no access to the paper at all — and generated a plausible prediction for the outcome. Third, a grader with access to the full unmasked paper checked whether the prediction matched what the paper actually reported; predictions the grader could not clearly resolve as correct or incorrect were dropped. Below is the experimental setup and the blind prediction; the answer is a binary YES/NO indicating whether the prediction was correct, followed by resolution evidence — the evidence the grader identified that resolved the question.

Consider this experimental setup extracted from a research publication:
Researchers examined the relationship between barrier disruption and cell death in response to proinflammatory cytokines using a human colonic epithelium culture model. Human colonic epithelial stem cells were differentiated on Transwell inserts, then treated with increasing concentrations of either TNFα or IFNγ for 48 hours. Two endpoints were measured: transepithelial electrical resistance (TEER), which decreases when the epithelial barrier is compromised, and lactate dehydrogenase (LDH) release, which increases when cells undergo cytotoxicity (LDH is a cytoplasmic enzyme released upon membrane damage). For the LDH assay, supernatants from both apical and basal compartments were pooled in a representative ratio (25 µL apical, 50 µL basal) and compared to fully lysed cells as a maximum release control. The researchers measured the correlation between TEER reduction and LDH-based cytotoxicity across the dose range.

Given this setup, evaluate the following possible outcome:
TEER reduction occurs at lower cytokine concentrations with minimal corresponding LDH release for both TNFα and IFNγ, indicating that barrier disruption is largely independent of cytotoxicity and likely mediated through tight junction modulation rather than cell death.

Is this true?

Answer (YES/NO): NO